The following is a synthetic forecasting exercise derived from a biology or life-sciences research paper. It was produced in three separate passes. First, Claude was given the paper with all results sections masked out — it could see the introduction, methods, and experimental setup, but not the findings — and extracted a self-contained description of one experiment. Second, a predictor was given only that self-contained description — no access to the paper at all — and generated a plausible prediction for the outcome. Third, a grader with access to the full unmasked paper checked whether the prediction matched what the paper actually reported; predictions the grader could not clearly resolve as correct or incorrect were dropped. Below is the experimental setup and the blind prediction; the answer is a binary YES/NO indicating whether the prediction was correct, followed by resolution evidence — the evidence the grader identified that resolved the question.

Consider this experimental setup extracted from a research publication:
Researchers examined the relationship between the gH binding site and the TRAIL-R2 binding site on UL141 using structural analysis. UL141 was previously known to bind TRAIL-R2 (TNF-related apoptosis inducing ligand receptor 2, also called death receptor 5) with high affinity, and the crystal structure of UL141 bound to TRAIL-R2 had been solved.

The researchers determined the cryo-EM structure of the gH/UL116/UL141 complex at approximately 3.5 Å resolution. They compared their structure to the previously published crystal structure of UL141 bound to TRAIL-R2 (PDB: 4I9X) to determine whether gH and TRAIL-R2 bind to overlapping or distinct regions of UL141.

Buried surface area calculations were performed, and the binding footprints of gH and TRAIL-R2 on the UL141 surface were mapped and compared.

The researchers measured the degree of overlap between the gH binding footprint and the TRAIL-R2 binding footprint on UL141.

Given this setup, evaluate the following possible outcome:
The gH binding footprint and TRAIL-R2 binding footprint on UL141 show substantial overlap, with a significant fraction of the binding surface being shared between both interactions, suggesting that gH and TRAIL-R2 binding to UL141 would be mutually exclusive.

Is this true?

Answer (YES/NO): YES